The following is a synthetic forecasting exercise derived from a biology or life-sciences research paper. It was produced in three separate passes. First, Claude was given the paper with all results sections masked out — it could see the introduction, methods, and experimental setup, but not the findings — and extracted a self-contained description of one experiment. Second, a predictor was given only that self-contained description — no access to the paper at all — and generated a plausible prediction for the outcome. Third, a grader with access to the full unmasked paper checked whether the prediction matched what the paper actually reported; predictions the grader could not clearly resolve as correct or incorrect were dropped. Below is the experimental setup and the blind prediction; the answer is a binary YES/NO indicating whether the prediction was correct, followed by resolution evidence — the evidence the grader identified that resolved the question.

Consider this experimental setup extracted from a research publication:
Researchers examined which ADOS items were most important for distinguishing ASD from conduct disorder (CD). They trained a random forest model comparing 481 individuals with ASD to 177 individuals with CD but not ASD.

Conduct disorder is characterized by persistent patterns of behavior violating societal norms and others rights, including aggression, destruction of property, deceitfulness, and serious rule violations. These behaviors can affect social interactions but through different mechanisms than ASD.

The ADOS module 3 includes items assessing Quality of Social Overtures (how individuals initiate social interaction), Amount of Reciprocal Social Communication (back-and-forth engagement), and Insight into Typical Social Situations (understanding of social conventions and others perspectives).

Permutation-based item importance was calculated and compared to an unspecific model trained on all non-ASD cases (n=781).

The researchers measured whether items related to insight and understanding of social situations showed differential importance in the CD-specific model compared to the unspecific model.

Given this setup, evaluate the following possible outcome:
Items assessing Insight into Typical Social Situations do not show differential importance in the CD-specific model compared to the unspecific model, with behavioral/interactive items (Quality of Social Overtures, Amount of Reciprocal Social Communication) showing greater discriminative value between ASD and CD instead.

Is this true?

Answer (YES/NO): NO